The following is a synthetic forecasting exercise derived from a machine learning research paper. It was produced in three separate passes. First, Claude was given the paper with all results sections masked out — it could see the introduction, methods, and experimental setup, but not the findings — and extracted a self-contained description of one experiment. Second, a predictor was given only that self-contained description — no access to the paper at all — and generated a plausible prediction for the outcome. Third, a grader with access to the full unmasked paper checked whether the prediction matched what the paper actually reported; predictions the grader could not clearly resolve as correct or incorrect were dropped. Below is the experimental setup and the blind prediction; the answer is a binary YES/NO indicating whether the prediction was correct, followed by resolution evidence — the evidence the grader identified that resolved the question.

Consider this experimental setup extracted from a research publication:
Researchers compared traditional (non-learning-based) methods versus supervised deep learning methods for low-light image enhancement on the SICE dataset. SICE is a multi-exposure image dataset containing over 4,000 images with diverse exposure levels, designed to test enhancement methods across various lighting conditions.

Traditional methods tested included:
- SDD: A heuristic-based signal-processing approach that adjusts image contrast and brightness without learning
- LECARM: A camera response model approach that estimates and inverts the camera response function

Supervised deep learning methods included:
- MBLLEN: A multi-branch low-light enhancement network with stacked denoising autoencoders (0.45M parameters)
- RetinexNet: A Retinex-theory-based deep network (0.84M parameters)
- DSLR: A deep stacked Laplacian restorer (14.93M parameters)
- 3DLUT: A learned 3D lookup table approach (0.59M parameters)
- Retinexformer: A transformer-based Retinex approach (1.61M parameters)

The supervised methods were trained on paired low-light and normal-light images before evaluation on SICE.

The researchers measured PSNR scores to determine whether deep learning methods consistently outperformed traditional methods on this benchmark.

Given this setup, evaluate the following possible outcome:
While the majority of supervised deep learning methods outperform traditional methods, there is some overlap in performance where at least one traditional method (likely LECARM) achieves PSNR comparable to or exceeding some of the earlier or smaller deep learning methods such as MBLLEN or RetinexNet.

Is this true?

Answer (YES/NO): YES